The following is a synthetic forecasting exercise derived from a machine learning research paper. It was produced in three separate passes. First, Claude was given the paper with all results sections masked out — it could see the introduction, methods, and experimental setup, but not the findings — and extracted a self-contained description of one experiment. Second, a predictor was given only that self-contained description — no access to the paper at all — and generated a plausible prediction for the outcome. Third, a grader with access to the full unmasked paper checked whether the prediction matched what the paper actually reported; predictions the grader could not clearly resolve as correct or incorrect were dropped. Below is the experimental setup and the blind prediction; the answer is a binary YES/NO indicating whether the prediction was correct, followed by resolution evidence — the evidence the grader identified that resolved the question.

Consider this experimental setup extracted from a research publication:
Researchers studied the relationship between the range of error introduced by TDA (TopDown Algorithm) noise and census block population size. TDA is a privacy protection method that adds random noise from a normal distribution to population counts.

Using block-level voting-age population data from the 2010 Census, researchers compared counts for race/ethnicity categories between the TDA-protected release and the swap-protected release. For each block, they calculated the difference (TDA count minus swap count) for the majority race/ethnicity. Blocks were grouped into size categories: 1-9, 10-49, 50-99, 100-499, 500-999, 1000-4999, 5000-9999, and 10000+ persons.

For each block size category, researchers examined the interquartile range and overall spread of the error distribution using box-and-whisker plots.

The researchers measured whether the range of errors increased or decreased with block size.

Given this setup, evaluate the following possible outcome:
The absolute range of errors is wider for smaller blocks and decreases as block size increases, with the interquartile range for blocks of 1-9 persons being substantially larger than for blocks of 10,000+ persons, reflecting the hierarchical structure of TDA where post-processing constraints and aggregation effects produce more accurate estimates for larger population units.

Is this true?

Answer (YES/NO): NO